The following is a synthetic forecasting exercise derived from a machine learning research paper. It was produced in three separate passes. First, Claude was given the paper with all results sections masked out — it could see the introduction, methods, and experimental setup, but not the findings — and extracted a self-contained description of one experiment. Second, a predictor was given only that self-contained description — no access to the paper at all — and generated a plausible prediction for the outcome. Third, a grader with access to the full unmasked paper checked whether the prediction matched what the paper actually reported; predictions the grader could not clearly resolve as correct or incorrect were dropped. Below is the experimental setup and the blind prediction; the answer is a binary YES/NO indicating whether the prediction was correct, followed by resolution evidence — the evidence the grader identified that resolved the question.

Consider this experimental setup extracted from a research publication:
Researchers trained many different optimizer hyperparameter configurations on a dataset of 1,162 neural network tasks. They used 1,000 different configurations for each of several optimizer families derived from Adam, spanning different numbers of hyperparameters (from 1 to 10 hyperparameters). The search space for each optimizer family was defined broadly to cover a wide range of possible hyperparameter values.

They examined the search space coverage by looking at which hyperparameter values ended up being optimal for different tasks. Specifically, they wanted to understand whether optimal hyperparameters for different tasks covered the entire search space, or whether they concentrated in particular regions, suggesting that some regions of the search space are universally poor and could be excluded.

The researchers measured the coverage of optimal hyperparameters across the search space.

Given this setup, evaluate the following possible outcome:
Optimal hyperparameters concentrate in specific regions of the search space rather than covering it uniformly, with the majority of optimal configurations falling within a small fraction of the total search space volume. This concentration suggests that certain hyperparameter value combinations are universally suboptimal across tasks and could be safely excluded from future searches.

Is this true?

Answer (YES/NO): NO